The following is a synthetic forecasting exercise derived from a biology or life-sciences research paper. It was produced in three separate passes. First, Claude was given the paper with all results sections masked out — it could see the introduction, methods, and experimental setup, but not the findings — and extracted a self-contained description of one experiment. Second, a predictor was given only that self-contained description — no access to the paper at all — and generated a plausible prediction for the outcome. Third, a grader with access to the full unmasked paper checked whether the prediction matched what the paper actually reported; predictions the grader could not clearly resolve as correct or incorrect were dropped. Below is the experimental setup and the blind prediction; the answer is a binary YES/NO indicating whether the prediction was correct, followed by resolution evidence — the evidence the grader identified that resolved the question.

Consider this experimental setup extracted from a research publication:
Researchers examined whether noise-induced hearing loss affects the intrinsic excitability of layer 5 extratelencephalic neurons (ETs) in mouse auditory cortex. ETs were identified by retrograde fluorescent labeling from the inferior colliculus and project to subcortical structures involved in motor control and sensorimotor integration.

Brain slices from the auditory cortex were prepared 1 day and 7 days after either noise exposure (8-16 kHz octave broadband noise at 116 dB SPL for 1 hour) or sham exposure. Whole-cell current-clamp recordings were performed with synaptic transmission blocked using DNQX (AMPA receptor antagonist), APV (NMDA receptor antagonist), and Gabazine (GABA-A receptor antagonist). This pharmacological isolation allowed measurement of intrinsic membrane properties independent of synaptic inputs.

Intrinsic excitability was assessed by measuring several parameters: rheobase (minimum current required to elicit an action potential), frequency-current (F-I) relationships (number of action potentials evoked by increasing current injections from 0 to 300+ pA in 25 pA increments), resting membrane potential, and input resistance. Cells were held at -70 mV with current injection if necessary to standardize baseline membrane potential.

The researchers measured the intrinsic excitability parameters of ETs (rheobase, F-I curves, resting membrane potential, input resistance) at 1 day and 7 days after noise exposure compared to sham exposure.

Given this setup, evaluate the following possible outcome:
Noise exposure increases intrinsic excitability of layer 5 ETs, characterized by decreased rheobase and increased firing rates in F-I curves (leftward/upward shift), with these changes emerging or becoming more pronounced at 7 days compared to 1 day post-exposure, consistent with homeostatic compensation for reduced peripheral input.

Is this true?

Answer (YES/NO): NO